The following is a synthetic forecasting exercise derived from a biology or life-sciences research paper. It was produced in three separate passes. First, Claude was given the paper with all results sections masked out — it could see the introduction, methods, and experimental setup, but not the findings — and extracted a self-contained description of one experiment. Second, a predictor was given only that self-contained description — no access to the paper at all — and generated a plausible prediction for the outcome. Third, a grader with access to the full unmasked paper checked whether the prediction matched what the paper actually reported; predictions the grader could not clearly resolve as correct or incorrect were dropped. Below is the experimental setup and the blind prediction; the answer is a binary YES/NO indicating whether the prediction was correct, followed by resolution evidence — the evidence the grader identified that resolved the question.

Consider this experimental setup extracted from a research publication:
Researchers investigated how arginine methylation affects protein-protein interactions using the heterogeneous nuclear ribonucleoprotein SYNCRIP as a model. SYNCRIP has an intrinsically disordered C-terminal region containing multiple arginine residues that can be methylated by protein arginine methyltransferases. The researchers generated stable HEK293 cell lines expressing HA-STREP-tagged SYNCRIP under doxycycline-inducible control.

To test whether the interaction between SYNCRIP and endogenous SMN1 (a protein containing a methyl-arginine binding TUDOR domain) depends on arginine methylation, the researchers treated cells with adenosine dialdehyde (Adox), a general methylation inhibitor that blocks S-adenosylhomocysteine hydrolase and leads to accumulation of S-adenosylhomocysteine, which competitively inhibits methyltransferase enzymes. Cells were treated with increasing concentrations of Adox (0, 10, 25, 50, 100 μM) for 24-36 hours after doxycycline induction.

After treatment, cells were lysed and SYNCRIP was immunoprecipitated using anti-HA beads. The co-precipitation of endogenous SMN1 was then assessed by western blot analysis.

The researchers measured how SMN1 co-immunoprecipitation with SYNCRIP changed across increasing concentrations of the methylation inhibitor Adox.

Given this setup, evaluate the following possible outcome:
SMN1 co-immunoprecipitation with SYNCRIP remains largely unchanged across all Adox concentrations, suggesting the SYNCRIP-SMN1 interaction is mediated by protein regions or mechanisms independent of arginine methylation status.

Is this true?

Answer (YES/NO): NO